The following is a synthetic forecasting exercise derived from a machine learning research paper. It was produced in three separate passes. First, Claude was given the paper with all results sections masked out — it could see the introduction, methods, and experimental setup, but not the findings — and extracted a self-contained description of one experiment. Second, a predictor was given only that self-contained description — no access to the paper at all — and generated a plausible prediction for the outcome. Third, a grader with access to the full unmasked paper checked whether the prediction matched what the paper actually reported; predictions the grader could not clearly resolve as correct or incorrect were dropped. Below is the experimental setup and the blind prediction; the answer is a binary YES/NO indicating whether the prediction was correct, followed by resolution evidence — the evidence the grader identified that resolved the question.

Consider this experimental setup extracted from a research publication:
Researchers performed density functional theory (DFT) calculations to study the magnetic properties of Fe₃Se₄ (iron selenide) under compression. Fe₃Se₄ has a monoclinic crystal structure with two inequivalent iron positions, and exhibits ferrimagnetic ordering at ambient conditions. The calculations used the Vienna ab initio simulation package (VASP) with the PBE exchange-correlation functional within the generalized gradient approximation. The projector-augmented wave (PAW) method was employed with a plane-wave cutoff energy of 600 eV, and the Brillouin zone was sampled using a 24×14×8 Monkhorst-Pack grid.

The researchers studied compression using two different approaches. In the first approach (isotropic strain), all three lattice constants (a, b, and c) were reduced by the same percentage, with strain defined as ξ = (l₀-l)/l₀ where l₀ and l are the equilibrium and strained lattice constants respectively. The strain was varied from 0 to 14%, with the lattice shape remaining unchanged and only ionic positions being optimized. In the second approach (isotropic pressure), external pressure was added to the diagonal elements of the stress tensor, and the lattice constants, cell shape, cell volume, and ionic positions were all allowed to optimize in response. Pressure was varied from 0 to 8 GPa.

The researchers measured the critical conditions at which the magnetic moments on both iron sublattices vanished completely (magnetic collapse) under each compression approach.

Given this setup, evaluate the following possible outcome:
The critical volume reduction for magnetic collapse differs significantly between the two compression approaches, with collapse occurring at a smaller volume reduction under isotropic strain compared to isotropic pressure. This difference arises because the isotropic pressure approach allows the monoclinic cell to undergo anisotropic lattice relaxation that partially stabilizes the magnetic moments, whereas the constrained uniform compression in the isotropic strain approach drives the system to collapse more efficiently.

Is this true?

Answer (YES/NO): NO